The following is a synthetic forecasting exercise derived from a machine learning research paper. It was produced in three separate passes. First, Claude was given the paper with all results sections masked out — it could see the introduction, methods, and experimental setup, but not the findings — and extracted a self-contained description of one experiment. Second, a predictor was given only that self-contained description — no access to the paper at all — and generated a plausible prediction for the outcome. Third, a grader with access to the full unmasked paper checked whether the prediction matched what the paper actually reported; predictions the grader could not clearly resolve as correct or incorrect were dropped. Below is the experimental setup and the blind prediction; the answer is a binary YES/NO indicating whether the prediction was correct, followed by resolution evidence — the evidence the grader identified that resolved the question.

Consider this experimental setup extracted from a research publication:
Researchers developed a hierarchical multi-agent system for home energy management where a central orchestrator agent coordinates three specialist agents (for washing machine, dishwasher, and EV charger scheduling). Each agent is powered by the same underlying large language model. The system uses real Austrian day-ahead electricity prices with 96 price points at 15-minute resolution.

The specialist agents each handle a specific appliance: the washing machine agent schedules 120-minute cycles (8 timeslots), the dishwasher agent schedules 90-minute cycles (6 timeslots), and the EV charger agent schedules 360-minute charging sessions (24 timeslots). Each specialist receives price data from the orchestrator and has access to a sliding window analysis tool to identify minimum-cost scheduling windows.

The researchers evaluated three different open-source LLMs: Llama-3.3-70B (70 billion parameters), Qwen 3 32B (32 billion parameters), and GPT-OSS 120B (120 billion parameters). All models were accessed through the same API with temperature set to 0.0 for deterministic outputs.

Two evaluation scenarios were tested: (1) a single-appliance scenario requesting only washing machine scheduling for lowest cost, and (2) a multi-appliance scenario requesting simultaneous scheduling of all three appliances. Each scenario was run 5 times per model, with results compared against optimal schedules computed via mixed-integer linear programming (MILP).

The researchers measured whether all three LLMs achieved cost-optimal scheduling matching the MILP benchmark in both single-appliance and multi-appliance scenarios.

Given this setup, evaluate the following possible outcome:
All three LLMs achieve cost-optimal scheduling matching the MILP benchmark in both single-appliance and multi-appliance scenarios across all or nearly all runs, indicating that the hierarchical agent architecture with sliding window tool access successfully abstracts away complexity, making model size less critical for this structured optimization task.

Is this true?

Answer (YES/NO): NO